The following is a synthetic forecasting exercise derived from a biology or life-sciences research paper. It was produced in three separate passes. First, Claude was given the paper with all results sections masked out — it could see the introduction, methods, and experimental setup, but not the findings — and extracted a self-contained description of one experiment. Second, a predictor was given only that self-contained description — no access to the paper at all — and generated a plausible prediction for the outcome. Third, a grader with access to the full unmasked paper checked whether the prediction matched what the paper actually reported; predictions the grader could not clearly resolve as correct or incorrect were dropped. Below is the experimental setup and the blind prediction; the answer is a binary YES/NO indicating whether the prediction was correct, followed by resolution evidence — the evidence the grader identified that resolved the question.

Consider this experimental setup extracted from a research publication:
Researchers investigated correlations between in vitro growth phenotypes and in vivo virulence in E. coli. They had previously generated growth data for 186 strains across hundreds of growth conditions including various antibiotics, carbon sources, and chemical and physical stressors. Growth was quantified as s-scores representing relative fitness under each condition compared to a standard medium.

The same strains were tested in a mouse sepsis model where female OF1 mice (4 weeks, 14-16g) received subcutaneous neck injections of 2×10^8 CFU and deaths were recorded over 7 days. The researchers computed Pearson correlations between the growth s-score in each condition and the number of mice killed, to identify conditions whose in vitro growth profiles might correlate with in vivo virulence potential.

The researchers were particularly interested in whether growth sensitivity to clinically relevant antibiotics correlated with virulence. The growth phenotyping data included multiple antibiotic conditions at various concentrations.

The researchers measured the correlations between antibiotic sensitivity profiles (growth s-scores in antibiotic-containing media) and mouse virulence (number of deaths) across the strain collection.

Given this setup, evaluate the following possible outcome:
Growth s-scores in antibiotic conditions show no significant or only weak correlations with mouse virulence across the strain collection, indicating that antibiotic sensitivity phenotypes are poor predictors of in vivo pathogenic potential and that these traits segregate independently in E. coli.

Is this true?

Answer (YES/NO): NO